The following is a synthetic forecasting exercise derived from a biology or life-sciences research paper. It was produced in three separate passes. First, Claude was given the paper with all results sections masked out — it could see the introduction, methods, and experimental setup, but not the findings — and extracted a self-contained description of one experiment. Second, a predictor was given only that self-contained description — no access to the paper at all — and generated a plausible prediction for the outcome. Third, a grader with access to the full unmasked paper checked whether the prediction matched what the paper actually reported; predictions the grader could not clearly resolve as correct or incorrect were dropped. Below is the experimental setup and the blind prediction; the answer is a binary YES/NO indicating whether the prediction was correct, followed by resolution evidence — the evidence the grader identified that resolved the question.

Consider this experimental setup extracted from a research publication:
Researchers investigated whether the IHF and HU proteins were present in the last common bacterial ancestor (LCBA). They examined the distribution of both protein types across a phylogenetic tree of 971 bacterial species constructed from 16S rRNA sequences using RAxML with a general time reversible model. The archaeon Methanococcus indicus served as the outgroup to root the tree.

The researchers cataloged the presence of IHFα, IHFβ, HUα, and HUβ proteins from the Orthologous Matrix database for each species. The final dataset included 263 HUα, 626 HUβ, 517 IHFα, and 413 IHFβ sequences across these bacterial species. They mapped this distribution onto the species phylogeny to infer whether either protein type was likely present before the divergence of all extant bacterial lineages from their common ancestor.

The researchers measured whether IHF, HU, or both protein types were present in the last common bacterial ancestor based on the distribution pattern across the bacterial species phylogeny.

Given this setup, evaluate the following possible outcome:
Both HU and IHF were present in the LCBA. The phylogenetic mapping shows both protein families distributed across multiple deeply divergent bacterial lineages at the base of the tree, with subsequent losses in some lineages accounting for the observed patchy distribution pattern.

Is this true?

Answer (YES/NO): NO